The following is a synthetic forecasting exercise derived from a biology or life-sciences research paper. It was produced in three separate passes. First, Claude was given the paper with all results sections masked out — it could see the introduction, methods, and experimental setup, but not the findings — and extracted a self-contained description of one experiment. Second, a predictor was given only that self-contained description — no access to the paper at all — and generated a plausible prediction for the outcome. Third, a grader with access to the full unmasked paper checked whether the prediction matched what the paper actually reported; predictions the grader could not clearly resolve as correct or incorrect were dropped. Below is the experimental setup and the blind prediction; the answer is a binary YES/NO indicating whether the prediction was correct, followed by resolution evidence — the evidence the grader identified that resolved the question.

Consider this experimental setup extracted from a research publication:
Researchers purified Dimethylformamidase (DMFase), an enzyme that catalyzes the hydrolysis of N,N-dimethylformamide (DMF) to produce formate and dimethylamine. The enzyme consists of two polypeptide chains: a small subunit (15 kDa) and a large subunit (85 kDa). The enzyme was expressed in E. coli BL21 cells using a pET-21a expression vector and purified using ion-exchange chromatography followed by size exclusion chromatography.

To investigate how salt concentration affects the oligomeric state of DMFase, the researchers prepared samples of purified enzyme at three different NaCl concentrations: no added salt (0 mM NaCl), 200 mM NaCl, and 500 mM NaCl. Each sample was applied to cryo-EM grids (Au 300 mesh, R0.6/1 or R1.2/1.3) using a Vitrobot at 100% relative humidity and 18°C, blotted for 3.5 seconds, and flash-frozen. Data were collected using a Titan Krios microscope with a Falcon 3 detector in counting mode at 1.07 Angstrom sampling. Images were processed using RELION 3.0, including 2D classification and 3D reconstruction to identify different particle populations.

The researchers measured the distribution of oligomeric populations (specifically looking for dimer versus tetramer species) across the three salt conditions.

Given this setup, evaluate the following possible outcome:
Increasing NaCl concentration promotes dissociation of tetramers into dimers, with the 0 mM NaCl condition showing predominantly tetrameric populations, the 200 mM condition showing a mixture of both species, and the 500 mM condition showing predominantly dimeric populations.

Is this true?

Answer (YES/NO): NO